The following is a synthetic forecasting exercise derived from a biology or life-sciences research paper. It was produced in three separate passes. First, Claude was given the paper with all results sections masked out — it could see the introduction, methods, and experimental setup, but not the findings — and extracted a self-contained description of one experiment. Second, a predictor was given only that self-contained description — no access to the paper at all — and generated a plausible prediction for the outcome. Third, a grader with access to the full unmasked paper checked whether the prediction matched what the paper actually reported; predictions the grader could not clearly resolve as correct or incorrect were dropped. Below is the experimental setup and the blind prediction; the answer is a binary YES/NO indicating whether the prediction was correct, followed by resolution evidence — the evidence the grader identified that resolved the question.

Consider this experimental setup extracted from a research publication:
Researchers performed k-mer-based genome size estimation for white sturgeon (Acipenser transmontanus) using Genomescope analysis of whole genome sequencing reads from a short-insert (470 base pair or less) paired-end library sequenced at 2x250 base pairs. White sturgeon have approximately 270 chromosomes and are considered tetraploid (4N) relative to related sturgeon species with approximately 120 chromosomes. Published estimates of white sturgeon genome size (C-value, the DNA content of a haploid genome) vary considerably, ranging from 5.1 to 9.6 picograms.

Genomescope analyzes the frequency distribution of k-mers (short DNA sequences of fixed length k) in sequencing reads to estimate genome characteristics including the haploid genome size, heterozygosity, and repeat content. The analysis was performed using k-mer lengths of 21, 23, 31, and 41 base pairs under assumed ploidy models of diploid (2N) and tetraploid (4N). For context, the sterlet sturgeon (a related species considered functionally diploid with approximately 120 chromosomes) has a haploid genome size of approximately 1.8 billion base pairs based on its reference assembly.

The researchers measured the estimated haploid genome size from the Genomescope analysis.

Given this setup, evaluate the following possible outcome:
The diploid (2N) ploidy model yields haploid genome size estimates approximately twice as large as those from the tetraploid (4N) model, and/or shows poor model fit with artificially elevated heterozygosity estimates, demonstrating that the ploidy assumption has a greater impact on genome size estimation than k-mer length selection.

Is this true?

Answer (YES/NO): NO